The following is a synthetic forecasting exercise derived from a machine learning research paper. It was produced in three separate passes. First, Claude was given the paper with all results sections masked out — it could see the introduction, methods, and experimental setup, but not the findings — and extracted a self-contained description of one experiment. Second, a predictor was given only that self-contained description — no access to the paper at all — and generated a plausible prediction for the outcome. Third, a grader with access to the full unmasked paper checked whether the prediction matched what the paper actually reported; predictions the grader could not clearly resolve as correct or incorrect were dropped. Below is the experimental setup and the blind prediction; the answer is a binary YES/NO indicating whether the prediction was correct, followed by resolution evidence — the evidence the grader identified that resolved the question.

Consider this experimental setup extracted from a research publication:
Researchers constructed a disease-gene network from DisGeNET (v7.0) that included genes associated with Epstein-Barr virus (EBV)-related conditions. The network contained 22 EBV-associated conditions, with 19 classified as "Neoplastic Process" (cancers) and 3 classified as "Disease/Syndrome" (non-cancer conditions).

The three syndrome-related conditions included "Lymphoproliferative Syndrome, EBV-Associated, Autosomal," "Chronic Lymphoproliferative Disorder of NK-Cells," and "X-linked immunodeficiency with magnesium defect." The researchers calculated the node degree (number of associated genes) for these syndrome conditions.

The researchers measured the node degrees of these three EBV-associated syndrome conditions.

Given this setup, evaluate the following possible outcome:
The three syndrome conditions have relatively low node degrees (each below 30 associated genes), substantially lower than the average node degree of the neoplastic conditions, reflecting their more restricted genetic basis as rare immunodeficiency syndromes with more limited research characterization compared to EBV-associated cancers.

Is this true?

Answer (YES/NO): YES